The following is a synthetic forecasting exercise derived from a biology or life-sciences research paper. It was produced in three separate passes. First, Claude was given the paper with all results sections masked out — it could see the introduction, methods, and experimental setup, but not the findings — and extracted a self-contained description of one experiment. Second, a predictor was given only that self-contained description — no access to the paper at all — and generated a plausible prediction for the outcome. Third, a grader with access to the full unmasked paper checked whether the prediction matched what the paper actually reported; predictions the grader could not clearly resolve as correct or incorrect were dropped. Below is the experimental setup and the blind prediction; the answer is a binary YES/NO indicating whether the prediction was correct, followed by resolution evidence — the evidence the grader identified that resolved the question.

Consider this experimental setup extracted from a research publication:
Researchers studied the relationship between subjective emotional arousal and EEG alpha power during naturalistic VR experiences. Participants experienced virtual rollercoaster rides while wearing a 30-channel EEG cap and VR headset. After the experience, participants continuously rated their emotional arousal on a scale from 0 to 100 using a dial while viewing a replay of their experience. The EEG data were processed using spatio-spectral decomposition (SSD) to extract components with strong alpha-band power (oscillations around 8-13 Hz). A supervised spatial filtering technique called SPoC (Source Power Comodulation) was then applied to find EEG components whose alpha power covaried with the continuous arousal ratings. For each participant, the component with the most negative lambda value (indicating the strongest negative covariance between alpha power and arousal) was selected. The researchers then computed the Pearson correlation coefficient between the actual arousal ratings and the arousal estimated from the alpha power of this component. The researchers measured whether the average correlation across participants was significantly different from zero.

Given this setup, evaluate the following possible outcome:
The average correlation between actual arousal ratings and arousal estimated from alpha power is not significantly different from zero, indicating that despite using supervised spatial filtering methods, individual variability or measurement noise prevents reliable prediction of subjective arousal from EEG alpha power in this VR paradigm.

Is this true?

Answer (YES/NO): NO